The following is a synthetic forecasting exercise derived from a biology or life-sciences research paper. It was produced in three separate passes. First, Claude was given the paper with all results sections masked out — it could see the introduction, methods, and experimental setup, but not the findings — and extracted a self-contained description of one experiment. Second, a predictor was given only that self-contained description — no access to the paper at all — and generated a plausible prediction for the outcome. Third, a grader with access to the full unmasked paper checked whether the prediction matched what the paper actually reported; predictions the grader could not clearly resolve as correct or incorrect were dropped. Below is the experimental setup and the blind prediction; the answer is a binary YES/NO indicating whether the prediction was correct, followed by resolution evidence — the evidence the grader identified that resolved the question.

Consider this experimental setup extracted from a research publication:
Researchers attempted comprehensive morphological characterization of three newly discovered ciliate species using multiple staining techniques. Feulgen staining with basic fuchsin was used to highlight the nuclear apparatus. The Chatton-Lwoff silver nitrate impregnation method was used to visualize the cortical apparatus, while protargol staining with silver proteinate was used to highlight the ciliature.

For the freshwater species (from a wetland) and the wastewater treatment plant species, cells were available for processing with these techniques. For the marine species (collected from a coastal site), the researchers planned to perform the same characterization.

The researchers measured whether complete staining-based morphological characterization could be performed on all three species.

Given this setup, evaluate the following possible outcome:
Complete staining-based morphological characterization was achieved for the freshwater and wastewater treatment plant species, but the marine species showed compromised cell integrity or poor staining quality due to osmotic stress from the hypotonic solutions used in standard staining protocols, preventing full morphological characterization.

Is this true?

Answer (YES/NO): NO